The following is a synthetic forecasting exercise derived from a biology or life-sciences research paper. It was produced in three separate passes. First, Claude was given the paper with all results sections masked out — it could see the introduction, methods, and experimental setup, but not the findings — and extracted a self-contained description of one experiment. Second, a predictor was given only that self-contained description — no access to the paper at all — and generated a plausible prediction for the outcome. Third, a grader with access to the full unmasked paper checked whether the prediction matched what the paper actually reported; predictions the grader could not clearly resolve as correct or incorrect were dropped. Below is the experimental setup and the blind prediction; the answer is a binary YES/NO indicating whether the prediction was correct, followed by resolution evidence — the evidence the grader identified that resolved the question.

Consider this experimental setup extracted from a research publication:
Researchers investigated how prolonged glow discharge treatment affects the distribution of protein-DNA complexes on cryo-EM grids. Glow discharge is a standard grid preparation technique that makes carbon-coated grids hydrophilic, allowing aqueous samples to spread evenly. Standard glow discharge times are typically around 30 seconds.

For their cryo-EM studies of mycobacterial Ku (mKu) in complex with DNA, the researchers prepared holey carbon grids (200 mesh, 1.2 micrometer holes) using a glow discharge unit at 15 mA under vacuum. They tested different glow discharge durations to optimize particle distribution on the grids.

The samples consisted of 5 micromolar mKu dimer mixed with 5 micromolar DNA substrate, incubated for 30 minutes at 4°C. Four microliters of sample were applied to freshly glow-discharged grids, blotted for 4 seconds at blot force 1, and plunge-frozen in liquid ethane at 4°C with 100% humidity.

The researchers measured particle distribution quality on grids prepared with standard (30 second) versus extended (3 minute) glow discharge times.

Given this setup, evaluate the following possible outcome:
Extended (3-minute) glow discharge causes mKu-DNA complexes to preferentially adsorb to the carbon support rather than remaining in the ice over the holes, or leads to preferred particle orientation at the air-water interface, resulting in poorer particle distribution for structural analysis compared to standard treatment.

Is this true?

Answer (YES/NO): NO